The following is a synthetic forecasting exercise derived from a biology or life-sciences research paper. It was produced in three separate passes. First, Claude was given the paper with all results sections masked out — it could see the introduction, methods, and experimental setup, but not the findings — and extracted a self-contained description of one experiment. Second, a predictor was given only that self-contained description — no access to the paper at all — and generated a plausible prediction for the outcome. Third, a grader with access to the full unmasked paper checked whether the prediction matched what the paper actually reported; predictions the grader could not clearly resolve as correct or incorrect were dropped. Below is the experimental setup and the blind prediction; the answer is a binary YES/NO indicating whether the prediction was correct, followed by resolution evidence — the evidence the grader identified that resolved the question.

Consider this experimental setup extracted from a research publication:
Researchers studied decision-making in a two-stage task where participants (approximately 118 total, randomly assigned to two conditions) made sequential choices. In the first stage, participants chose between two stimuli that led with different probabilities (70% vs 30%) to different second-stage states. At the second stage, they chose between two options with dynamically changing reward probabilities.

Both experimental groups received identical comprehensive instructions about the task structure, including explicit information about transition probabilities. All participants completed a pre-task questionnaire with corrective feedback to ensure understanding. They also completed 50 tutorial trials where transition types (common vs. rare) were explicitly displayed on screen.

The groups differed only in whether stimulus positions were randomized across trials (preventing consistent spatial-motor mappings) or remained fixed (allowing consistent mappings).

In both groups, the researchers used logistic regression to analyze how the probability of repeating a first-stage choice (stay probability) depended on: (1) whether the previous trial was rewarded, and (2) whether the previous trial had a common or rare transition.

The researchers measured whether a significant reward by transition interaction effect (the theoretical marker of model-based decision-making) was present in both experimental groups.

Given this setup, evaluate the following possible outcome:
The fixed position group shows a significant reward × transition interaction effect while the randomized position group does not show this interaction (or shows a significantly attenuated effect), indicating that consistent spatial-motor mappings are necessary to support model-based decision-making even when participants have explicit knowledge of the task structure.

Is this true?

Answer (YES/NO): NO